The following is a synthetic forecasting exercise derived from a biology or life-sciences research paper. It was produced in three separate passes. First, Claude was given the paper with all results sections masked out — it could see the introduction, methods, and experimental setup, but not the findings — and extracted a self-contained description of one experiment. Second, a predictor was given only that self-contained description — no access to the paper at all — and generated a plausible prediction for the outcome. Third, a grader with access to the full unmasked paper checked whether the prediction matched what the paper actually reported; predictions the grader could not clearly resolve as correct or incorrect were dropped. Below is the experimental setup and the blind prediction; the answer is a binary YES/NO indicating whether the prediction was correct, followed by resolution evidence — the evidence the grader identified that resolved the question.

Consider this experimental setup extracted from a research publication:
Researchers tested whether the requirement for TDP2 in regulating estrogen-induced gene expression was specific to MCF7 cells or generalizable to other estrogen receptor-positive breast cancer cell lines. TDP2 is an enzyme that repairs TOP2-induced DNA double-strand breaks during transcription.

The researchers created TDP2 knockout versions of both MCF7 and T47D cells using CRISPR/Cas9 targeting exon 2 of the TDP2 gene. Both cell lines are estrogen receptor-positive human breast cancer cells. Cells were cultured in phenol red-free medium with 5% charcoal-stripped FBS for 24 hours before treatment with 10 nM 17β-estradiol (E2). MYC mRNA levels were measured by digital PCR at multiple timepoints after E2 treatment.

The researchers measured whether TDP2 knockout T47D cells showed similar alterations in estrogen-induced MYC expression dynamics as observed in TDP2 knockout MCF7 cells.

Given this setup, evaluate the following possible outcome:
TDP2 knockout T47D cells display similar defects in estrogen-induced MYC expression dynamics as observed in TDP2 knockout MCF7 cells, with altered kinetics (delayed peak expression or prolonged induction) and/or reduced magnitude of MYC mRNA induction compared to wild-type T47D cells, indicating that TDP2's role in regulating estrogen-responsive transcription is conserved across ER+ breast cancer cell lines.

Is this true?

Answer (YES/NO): NO